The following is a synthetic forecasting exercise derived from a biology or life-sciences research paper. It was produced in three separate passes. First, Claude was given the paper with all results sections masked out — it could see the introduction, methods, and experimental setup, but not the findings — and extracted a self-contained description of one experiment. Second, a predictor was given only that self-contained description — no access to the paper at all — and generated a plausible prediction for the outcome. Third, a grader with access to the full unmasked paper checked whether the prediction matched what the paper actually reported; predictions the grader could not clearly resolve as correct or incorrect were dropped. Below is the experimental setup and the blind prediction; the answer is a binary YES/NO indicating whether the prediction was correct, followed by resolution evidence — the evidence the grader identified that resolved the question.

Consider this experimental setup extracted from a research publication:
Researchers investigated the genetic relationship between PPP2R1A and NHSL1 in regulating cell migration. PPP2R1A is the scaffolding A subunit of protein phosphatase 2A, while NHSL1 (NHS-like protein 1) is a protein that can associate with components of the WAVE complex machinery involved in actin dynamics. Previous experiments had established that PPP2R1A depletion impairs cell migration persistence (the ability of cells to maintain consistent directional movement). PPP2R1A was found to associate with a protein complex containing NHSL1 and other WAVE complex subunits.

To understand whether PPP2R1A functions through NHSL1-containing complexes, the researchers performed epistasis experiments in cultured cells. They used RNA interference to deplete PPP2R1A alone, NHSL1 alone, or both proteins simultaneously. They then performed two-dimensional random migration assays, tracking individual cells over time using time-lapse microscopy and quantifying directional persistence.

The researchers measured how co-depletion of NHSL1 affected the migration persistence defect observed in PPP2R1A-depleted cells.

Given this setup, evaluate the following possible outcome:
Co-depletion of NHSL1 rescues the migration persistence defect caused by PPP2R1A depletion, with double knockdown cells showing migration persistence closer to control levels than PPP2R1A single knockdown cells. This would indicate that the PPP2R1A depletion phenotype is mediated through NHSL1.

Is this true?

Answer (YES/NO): YES